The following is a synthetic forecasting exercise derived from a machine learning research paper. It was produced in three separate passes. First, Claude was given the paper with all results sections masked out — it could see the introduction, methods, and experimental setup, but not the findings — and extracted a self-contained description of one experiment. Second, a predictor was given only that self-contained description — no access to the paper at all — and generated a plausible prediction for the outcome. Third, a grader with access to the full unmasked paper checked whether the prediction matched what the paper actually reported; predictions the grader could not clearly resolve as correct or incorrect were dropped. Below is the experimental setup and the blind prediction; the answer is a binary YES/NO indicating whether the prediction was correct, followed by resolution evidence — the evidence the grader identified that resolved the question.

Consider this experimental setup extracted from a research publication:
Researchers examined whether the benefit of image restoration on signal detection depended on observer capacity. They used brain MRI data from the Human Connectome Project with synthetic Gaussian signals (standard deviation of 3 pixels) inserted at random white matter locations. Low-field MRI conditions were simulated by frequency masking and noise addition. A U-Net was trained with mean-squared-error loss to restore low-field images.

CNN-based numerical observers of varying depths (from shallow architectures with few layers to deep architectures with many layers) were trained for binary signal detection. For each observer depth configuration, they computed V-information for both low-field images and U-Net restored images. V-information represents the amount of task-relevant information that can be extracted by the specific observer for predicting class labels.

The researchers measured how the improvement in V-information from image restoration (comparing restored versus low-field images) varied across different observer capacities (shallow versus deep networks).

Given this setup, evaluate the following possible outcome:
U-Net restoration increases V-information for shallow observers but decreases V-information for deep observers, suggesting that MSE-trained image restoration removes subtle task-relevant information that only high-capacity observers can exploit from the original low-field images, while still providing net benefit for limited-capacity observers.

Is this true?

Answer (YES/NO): YES